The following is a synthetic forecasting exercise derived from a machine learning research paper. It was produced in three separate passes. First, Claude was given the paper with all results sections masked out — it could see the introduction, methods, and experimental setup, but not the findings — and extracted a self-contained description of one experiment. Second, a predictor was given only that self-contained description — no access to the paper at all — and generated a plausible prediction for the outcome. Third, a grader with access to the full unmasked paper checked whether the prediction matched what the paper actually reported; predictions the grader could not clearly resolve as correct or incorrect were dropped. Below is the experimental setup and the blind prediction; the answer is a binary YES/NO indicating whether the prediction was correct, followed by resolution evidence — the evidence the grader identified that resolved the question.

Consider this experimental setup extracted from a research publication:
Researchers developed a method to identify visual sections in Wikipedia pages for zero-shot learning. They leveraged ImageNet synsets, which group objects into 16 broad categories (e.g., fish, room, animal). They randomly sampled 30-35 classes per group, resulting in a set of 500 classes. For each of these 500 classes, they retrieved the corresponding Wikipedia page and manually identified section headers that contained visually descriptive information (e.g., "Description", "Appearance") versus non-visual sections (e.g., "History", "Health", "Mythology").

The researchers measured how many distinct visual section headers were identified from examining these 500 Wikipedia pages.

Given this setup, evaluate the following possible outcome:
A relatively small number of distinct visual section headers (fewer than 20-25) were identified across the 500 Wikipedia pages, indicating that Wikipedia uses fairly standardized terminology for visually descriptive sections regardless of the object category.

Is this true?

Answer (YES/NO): NO